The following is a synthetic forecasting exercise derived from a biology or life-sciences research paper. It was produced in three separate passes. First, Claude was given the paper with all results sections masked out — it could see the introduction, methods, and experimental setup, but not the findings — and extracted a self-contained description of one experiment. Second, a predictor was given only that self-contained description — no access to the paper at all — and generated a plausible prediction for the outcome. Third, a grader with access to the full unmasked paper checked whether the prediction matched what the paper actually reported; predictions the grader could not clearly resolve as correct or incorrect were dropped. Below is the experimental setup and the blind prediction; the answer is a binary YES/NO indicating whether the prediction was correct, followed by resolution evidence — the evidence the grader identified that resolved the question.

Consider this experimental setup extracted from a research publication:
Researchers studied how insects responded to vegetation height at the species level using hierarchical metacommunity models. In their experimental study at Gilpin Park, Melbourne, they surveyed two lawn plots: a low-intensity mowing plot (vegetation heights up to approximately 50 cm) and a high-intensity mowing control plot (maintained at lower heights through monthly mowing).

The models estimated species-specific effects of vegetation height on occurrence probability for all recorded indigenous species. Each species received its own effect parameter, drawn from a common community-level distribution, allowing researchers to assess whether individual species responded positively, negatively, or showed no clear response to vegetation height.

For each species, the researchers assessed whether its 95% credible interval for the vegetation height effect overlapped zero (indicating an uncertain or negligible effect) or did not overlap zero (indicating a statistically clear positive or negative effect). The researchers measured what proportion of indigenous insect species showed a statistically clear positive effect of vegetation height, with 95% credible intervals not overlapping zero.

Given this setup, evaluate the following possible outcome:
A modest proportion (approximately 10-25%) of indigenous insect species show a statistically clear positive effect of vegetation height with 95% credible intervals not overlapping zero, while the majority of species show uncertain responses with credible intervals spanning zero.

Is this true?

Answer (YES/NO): NO